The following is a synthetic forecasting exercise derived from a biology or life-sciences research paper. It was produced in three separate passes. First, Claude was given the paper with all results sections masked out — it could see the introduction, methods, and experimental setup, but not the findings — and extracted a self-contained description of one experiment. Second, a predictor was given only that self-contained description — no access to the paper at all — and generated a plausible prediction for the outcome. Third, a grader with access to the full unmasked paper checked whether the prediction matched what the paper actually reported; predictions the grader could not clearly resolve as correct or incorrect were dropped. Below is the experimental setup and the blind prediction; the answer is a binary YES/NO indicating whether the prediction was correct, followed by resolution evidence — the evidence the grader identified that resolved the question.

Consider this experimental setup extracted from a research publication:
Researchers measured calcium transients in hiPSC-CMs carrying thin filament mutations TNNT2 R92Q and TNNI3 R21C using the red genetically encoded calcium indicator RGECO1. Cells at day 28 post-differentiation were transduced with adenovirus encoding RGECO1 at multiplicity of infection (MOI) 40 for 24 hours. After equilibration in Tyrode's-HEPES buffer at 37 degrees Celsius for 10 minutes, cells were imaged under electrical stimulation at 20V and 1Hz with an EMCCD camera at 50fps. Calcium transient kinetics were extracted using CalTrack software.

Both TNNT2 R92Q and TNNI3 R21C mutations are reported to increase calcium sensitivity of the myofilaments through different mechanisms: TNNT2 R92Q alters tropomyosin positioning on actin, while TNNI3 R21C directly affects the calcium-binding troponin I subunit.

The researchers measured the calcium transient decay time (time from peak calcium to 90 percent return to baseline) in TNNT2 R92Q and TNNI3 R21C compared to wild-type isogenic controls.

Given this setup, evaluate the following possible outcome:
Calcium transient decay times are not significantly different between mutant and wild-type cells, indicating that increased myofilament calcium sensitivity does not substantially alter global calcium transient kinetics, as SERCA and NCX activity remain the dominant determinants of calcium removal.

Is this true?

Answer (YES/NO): NO